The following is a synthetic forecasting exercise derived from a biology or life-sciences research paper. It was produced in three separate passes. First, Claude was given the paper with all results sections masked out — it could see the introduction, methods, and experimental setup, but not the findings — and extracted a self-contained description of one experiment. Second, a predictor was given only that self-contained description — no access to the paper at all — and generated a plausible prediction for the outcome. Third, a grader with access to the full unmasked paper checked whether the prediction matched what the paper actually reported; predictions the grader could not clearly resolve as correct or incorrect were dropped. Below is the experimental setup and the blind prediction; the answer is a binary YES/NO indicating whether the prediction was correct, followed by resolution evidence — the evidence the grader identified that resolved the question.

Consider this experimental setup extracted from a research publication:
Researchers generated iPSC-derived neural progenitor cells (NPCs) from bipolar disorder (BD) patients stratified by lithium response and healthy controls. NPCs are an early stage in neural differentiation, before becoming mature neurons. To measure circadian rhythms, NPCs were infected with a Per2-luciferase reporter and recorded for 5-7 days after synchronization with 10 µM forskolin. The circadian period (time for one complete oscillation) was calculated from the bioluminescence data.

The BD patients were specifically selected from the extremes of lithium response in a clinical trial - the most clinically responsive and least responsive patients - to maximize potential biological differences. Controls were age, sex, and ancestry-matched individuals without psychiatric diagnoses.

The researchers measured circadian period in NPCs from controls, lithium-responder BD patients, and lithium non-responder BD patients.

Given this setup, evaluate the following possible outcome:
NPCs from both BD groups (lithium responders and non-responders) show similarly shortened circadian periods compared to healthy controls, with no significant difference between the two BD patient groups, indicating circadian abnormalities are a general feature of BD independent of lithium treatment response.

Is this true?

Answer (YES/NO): NO